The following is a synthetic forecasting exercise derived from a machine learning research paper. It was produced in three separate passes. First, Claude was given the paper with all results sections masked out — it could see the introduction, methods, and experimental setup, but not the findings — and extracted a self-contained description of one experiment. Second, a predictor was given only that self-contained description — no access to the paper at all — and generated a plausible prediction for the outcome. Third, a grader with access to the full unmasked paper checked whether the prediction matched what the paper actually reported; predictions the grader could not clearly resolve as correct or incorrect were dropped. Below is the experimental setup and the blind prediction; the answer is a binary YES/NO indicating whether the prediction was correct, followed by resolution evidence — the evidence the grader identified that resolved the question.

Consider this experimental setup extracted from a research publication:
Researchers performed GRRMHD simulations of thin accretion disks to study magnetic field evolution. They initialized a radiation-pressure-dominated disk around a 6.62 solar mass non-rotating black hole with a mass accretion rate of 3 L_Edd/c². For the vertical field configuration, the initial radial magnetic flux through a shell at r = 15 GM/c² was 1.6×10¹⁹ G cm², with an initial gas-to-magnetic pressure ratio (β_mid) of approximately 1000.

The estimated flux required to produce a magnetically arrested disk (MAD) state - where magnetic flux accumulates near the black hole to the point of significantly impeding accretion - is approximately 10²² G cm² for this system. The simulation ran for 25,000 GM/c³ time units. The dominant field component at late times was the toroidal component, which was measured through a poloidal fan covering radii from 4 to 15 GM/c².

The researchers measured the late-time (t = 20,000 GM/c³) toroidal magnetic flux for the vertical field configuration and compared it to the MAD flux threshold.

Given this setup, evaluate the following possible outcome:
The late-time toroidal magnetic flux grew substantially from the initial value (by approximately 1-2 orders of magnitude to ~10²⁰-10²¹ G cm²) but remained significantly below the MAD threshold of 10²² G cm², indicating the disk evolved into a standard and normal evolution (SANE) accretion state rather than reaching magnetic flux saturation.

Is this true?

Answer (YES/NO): NO